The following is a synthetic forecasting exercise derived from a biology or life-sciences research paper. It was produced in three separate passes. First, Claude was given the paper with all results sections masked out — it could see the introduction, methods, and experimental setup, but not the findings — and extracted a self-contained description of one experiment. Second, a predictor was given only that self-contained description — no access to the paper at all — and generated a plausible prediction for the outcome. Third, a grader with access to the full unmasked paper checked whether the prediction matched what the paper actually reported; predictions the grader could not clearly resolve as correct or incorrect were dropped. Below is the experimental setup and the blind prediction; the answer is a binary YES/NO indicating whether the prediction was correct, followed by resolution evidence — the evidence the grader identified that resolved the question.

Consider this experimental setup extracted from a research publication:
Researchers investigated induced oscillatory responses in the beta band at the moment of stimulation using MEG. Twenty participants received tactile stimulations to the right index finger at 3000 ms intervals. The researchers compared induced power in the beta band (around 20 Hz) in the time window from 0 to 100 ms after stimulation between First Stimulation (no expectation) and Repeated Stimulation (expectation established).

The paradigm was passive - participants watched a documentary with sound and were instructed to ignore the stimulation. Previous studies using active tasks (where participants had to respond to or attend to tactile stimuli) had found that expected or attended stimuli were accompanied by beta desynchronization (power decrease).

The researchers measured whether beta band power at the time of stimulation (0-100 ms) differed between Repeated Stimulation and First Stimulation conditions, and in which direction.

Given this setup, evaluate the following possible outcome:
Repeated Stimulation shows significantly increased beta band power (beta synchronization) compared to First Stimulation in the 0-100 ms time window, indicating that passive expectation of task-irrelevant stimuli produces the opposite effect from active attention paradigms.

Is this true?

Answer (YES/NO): YES